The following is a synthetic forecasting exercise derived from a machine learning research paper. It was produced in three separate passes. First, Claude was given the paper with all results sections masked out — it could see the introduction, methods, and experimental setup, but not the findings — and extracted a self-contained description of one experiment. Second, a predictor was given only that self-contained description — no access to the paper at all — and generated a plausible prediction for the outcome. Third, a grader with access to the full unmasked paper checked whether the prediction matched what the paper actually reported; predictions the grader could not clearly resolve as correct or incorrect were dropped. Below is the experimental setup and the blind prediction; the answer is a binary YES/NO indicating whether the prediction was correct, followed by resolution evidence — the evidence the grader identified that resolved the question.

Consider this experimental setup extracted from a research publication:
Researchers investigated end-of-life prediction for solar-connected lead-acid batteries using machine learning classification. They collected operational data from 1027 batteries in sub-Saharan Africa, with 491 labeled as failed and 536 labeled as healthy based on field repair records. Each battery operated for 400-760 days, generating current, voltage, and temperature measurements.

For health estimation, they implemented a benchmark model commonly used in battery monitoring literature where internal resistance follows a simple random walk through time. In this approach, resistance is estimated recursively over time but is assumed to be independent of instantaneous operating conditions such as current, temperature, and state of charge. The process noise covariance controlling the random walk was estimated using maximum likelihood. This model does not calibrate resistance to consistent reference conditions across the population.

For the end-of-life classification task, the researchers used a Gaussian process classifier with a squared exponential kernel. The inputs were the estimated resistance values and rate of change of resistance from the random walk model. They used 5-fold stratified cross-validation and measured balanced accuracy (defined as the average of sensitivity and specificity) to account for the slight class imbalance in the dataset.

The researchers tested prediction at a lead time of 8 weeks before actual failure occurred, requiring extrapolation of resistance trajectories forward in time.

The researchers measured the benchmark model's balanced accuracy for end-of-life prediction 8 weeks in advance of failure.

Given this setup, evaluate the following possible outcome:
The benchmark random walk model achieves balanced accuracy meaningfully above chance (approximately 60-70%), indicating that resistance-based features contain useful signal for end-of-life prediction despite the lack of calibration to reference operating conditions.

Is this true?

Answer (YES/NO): NO